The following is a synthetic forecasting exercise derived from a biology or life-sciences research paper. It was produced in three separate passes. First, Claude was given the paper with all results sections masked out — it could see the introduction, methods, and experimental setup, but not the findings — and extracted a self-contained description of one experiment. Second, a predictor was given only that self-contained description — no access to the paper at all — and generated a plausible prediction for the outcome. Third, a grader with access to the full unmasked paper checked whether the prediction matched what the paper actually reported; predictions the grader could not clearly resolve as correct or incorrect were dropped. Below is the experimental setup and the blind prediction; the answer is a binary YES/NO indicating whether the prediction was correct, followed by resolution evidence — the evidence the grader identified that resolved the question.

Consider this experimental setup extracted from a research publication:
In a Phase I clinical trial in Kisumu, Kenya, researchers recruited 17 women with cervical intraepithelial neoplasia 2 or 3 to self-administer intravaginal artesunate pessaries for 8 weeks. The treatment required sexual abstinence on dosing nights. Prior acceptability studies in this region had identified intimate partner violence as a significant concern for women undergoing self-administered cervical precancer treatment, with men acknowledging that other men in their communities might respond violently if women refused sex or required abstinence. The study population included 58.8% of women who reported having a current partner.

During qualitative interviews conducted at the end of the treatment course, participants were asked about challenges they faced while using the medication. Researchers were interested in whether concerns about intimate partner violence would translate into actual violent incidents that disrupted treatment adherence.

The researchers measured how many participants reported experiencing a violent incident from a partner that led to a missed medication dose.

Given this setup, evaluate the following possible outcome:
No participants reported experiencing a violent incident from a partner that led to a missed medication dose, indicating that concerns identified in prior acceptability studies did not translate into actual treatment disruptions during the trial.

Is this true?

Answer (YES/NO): NO